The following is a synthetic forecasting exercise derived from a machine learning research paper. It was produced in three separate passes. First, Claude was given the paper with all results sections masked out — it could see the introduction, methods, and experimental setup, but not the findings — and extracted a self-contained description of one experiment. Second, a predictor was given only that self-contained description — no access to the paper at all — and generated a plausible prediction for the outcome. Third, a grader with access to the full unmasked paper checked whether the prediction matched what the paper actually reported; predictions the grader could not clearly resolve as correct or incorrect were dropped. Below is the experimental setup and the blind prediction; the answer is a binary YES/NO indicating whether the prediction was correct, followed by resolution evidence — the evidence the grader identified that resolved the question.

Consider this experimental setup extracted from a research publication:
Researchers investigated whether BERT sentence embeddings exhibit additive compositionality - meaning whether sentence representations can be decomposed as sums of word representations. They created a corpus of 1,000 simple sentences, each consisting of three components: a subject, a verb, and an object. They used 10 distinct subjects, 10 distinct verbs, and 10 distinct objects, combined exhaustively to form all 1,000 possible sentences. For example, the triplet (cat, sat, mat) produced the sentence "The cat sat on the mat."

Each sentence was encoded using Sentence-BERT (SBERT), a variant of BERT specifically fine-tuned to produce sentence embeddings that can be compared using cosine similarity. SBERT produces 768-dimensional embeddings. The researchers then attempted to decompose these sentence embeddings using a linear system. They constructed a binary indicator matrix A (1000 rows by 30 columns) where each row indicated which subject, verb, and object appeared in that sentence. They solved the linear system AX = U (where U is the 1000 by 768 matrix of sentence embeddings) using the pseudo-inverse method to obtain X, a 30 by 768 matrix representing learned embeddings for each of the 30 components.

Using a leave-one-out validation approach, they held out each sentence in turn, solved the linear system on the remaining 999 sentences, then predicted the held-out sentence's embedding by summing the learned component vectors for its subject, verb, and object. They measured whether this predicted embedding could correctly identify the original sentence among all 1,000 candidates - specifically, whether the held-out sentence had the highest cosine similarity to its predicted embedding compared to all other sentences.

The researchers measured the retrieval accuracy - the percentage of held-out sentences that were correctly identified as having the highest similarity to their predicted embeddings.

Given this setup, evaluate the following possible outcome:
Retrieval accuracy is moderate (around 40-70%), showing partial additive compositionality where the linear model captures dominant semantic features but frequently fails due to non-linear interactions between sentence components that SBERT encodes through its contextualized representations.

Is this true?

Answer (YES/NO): NO